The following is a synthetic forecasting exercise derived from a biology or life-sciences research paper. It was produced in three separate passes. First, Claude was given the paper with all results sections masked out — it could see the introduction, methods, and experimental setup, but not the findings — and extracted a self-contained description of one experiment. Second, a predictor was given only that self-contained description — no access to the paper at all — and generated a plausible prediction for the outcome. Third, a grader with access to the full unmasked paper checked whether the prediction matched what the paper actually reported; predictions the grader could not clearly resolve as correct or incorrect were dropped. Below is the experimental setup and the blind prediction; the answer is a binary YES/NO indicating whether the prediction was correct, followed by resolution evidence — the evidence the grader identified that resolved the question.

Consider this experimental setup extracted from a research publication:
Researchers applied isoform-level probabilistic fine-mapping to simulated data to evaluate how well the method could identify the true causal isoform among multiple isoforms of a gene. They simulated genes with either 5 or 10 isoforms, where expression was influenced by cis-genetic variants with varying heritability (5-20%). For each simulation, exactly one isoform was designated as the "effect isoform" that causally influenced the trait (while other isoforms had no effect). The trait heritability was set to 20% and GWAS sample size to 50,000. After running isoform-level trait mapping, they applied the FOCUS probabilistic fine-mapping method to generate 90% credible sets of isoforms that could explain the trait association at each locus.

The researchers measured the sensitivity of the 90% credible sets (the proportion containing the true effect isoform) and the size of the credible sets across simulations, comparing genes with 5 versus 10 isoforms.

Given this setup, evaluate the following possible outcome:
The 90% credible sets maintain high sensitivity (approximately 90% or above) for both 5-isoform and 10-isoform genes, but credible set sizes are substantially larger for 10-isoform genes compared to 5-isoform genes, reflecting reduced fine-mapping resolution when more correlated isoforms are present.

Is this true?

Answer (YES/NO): NO